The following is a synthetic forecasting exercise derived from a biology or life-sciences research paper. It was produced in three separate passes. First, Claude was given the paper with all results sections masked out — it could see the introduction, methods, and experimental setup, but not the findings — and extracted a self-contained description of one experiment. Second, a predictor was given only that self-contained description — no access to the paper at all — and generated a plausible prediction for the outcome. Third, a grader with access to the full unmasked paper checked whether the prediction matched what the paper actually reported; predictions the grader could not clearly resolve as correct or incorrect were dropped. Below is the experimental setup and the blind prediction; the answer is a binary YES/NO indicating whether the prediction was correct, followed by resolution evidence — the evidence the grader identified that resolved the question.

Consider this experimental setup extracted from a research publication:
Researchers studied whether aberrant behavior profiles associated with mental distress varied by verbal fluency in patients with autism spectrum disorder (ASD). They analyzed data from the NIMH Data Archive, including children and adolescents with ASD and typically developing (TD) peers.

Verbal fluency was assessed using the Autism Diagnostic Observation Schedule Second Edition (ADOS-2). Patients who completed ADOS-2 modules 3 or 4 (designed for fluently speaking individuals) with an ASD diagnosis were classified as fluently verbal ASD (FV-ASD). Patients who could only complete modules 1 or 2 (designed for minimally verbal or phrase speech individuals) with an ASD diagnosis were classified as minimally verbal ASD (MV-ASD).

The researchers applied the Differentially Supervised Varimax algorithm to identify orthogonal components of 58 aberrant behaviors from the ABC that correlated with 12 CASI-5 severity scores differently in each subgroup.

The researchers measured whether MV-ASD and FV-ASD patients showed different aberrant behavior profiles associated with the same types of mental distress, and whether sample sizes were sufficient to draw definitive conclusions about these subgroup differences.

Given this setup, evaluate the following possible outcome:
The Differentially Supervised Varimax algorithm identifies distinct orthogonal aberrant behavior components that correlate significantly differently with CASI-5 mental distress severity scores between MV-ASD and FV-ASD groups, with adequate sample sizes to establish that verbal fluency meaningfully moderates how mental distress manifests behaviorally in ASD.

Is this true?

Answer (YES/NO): NO